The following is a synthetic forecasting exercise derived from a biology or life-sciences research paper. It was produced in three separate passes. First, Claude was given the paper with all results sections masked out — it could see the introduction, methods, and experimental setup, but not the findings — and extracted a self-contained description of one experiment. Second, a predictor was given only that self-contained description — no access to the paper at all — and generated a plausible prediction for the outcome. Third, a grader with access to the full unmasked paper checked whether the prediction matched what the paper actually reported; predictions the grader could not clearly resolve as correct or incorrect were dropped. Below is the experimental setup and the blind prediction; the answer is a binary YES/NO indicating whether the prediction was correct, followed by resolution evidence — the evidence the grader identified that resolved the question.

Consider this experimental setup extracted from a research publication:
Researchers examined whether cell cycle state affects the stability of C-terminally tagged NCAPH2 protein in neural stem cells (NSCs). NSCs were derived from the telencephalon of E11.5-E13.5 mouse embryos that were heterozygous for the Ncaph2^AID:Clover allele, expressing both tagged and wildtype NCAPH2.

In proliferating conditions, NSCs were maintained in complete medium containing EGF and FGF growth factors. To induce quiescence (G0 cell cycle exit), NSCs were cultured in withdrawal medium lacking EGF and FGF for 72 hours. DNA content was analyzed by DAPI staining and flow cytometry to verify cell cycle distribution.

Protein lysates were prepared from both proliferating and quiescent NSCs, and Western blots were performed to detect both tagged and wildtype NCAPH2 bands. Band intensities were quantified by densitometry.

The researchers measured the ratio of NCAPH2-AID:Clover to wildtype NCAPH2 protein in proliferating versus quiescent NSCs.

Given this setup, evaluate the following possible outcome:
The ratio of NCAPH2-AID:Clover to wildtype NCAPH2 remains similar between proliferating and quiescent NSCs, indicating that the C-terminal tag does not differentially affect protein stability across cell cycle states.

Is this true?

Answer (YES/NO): NO